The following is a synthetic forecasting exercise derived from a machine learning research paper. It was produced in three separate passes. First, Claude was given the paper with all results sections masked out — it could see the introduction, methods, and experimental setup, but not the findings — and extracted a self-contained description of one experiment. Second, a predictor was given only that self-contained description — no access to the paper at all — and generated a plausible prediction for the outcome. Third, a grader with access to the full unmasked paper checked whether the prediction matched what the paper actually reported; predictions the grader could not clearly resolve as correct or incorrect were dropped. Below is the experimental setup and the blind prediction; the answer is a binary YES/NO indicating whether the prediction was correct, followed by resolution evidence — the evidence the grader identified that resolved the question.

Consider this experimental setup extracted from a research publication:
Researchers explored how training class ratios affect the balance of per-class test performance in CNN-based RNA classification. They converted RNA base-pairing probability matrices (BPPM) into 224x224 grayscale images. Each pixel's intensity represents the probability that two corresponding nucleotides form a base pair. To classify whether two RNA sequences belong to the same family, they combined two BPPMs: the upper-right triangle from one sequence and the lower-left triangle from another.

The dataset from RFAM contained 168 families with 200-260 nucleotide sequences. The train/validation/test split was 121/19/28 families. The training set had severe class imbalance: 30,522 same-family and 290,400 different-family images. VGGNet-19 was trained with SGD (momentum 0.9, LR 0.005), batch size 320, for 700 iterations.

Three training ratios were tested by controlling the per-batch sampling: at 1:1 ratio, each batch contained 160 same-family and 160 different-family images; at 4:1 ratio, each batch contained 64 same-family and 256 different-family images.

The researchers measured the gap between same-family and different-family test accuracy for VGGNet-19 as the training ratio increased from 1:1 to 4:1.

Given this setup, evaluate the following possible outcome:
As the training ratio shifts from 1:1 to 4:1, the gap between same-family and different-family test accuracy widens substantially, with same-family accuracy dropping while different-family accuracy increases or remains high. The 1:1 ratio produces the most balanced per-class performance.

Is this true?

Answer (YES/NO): NO